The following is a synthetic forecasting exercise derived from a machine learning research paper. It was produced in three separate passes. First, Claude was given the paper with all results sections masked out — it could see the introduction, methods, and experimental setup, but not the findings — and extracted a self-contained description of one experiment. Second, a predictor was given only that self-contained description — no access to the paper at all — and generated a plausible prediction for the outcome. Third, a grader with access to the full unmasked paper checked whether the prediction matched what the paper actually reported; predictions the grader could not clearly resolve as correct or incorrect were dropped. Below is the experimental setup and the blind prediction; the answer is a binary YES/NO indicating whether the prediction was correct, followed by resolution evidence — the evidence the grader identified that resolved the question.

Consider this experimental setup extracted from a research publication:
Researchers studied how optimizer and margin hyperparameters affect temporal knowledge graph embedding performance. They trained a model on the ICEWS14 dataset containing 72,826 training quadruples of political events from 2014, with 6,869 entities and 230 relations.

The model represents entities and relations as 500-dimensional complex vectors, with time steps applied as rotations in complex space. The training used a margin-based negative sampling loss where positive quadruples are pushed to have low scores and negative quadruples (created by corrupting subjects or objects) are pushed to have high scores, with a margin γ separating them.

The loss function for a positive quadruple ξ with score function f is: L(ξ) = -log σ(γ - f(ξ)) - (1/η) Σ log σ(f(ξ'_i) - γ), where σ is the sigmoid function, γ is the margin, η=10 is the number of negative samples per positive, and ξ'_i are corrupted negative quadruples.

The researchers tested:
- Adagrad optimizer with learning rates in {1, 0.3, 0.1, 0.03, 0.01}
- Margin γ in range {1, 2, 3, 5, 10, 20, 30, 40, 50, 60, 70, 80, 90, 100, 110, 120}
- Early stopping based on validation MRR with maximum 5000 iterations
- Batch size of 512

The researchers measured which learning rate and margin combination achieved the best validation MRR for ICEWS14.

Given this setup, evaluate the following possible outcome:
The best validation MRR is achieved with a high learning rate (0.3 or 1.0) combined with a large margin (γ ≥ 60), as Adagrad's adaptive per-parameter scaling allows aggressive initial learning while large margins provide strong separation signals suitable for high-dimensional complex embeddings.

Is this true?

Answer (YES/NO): NO